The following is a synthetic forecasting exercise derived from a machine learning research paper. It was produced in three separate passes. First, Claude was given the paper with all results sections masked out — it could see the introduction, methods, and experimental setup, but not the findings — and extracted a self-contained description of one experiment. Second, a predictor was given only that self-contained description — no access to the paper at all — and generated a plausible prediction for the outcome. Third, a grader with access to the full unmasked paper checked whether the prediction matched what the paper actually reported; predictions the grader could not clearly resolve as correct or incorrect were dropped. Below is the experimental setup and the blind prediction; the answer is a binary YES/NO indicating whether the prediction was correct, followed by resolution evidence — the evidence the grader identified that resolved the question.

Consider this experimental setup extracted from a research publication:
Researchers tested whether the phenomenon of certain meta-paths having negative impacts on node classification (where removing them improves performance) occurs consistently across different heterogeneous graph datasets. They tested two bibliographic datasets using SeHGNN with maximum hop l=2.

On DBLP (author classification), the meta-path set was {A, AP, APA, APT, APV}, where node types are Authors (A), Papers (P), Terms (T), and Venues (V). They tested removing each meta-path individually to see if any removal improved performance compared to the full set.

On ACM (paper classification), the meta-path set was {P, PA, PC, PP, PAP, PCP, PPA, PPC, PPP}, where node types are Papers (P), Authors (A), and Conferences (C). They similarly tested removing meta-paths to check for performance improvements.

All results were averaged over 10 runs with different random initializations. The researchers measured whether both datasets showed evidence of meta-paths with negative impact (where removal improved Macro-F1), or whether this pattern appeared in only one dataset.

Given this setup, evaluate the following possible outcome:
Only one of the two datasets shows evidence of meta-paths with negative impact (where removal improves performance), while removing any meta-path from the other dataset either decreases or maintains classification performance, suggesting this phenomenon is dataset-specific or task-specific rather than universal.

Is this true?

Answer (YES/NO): YES